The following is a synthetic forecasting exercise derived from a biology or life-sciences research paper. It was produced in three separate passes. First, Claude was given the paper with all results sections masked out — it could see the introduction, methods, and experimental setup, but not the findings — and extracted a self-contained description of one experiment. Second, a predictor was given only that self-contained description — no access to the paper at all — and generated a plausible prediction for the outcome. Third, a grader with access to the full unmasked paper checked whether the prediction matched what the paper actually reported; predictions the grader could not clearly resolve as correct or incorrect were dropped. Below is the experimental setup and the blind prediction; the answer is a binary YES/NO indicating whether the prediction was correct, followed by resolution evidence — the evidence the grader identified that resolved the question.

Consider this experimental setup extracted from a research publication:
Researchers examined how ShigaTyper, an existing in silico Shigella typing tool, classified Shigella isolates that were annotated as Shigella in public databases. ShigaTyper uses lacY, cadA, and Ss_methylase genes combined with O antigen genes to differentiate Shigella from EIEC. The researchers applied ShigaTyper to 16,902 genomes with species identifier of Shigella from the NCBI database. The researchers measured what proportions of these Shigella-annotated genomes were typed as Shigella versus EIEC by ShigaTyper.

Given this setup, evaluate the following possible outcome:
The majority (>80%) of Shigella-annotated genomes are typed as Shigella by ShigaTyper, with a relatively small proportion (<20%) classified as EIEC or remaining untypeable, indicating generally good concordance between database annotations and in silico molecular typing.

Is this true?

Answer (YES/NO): NO